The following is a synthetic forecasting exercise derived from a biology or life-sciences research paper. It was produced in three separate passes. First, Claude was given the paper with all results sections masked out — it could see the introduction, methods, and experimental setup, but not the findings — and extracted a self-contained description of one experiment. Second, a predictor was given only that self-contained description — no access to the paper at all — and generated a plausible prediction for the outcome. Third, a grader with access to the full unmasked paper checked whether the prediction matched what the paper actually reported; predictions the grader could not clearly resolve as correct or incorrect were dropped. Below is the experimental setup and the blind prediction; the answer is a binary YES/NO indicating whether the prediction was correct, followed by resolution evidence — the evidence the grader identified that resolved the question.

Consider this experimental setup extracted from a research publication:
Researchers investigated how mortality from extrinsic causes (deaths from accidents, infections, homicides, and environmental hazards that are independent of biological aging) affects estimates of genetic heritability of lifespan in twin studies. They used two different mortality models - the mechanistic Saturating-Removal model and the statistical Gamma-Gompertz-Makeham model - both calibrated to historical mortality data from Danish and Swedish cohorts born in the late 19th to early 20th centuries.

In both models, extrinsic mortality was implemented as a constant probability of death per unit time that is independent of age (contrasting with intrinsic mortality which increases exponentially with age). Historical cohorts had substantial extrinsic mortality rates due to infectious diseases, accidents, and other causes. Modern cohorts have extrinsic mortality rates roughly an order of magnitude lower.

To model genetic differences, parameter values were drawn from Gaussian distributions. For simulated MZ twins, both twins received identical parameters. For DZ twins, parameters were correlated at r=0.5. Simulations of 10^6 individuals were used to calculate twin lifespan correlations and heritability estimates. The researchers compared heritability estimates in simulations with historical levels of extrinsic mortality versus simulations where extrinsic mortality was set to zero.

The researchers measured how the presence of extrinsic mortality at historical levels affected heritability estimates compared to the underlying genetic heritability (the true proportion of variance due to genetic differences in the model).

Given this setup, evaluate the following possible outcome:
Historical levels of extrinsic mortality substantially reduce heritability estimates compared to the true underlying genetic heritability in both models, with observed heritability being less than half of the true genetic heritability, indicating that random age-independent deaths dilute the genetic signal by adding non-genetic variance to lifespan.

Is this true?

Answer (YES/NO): YES